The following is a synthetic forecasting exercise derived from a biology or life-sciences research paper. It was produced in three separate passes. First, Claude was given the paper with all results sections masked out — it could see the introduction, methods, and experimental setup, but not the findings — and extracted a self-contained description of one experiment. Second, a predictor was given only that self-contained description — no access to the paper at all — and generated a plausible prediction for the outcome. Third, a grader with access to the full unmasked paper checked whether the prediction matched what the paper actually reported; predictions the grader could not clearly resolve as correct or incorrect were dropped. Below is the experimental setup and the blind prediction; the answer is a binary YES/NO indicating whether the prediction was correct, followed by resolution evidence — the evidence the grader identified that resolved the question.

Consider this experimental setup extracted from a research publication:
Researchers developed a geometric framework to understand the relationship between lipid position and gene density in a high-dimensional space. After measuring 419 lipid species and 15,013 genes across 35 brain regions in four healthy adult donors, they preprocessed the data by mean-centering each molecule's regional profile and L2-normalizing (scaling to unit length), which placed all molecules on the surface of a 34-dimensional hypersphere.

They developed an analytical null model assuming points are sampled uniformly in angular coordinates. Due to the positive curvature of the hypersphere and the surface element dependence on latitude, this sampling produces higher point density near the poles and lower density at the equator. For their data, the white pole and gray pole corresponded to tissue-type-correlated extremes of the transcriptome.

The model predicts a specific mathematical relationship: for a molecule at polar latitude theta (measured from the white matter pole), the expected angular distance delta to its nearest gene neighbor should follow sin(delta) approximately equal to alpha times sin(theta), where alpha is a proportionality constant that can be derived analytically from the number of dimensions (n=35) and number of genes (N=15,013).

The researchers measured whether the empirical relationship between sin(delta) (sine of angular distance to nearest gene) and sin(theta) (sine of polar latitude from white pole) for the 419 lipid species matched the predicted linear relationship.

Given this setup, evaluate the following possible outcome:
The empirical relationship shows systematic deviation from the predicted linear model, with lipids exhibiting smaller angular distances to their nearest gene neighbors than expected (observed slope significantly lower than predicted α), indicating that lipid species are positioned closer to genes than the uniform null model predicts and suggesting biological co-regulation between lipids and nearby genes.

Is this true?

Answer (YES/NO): NO